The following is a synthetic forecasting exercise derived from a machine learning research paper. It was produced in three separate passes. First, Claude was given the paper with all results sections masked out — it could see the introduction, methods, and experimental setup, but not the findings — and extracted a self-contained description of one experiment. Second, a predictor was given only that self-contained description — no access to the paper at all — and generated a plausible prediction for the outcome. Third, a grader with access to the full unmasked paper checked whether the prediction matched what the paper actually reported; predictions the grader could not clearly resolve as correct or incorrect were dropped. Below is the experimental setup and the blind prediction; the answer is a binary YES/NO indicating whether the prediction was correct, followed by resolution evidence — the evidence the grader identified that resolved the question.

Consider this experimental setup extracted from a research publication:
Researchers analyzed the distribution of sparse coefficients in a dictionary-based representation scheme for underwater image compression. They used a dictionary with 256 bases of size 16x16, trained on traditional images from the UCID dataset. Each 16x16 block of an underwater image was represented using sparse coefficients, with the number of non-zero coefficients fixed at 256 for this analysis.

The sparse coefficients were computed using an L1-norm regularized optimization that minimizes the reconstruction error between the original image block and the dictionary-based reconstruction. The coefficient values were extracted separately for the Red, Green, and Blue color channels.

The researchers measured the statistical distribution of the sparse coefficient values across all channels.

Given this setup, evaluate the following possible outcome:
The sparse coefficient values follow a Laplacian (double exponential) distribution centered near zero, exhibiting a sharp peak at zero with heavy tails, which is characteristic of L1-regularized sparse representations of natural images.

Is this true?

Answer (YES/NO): NO